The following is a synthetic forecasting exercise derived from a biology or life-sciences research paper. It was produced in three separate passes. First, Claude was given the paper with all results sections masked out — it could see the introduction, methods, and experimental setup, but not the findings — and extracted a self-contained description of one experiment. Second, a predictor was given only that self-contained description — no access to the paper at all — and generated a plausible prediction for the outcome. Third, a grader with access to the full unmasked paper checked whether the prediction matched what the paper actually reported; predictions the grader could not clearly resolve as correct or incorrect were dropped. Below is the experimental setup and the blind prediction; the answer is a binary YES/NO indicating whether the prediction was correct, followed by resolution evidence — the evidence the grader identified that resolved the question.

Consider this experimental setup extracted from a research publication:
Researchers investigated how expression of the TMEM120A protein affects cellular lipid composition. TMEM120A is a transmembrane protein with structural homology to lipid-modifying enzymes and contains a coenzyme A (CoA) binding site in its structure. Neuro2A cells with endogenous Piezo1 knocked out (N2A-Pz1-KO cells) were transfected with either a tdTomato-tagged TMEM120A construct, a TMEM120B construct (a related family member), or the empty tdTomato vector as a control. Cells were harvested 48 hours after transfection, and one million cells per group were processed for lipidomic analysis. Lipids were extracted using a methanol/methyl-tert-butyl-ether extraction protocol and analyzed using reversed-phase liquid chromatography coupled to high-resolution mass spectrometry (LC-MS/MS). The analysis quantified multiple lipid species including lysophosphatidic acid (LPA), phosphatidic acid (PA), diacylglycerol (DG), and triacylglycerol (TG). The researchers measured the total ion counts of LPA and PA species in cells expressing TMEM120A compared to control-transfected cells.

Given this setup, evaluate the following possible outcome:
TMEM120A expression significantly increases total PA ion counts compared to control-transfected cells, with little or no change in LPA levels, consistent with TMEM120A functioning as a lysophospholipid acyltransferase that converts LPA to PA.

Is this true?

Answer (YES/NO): NO